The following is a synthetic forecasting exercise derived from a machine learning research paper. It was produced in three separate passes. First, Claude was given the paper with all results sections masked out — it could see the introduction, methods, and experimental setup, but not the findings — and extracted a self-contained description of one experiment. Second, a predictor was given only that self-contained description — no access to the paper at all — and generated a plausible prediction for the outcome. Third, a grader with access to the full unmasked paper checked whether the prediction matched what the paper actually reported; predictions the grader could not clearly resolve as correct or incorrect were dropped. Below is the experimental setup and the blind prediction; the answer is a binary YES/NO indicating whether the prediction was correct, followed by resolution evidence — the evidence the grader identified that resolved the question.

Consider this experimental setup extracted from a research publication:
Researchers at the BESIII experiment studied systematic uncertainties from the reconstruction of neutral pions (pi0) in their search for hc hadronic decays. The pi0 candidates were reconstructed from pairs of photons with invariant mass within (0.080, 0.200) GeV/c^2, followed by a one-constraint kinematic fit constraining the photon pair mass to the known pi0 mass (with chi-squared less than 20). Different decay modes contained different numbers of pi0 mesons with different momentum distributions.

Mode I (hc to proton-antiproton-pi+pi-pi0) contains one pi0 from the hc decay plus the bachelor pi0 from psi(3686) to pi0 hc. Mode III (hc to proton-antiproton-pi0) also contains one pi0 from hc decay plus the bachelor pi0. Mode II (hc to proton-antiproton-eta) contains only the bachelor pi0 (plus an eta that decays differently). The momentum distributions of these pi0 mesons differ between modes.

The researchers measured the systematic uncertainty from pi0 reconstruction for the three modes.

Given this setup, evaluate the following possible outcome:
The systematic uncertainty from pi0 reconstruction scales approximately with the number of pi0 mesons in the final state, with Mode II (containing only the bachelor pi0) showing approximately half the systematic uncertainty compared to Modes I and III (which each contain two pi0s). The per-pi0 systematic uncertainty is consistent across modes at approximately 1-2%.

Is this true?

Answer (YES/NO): NO